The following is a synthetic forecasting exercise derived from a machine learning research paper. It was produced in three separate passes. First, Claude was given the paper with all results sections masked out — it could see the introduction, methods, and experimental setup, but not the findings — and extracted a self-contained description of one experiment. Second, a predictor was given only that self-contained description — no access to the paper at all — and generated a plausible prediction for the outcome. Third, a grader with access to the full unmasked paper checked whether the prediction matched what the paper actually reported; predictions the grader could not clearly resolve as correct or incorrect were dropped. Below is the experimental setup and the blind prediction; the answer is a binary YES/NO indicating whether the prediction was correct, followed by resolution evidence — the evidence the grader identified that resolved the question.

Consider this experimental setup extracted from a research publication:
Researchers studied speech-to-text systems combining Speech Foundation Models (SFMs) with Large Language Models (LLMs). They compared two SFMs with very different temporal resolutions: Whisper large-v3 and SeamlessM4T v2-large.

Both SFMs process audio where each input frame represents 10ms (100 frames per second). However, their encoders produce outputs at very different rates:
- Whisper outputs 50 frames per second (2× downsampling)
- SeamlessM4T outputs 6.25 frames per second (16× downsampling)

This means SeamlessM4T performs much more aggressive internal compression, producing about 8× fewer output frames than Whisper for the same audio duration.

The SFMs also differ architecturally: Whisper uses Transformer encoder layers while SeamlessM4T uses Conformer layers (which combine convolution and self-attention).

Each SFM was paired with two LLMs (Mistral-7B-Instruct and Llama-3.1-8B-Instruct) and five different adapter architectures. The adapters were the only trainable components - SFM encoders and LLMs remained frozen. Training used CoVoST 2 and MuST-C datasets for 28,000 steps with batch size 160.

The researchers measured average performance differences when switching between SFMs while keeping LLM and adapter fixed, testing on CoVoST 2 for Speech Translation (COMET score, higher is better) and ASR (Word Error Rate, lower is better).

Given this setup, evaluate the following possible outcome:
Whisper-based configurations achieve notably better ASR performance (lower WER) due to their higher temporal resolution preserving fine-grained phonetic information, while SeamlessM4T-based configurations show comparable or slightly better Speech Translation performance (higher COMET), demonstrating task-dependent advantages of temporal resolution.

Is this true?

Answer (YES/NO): NO